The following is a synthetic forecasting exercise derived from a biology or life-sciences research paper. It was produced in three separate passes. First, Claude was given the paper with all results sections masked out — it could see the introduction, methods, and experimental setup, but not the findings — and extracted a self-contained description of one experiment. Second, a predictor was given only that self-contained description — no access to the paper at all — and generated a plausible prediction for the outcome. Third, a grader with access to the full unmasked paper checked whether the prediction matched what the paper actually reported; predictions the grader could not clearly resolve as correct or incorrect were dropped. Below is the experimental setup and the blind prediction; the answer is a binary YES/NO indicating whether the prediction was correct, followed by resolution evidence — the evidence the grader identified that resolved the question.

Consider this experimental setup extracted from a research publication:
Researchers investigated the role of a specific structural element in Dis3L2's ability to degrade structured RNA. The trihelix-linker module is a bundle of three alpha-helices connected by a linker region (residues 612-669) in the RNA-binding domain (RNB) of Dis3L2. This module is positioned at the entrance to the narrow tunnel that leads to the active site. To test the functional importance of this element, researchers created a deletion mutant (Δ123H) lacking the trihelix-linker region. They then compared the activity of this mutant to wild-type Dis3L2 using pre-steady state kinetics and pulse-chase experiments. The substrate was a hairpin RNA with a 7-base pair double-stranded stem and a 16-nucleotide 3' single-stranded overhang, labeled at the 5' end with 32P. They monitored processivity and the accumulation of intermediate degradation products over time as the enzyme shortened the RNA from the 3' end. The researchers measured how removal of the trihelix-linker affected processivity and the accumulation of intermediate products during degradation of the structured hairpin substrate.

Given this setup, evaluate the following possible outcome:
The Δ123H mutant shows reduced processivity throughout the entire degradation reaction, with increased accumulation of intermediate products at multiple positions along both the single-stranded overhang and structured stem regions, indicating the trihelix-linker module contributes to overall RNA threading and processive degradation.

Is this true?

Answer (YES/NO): NO